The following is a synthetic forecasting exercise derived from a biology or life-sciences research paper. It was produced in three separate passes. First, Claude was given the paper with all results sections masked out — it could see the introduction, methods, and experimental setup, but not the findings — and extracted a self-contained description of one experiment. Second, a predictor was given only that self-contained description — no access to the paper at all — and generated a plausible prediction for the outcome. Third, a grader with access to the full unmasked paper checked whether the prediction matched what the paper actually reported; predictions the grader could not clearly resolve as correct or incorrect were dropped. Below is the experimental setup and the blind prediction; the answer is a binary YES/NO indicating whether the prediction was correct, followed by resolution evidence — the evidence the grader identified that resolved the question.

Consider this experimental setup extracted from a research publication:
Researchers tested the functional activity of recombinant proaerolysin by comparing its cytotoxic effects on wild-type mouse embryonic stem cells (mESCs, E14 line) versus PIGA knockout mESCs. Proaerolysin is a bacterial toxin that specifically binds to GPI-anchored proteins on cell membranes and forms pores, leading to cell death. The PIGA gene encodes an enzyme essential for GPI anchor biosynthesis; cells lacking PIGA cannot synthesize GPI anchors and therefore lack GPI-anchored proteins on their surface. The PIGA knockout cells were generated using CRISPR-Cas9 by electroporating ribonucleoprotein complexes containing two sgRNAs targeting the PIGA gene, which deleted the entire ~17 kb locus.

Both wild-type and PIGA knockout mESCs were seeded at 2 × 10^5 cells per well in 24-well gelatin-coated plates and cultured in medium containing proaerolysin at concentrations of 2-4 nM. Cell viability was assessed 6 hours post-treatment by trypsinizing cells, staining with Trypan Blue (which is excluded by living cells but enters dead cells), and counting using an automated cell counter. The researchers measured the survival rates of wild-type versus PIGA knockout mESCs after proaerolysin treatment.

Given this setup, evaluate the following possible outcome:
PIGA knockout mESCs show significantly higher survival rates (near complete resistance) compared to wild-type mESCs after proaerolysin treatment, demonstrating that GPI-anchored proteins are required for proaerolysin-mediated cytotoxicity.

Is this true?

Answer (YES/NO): YES